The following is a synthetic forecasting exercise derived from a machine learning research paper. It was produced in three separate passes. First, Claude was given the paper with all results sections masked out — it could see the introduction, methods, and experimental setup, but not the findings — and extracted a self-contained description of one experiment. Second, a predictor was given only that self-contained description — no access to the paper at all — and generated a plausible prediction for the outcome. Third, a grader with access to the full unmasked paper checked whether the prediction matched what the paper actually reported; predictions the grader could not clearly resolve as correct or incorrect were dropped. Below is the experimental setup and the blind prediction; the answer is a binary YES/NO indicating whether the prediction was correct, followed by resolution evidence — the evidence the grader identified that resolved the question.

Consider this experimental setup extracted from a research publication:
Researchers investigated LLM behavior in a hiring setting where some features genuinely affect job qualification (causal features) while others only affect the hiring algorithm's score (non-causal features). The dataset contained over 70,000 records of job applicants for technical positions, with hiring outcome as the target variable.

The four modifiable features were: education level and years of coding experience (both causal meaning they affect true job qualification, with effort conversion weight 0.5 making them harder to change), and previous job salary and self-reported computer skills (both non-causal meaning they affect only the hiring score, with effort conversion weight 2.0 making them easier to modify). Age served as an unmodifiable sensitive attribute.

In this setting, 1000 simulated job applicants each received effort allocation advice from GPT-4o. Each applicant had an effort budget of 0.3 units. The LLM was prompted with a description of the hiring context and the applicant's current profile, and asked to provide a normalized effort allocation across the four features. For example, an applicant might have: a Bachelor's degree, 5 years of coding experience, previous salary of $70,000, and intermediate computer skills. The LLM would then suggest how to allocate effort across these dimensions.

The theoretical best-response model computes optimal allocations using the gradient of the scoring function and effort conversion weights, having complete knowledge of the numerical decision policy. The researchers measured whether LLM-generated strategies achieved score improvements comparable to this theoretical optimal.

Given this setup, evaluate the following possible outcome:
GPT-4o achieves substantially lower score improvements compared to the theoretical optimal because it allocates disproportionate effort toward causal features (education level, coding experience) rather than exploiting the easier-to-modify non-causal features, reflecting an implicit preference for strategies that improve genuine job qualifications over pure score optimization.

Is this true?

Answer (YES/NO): NO